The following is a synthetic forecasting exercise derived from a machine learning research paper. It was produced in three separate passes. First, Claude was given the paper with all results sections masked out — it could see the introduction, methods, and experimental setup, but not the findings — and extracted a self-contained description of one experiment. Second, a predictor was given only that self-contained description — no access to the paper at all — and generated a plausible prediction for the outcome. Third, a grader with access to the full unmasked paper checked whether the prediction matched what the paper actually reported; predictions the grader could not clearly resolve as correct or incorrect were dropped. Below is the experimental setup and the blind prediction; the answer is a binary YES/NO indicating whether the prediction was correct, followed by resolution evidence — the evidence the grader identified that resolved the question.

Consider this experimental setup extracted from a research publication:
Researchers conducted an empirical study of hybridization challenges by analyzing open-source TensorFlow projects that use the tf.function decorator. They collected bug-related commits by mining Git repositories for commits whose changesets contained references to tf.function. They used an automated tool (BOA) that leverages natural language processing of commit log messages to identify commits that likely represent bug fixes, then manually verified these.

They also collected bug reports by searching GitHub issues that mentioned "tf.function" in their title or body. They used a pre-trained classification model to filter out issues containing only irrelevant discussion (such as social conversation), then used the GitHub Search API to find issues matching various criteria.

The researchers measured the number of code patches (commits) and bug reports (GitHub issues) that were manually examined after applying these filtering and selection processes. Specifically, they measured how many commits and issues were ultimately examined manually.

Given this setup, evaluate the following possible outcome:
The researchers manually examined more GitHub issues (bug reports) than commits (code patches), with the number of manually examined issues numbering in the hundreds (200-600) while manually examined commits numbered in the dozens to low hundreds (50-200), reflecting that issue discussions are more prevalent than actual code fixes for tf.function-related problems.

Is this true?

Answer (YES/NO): NO